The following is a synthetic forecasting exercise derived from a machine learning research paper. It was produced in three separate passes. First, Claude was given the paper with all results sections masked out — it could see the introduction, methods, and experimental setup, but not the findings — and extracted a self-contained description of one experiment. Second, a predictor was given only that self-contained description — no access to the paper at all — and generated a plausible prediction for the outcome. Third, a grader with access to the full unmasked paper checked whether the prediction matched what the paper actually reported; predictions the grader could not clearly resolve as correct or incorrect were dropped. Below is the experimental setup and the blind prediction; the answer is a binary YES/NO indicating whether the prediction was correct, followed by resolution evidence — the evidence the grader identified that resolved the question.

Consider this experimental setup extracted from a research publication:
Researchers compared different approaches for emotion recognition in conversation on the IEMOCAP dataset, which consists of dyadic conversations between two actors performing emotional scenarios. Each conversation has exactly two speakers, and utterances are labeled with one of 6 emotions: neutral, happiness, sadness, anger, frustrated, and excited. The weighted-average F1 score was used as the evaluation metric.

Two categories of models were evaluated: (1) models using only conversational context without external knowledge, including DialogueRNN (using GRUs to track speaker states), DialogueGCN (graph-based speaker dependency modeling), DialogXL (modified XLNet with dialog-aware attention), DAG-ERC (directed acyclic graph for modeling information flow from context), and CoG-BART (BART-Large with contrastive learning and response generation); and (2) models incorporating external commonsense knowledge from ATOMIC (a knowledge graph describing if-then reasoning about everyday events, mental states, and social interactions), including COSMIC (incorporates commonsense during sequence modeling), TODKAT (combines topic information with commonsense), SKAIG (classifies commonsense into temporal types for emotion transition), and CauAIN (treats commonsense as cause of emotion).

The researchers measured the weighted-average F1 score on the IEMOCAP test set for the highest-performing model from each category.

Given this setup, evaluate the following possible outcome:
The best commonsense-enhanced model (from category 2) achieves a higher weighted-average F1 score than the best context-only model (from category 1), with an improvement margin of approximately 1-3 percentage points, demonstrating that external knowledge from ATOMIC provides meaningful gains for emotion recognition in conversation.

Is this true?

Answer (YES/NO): NO